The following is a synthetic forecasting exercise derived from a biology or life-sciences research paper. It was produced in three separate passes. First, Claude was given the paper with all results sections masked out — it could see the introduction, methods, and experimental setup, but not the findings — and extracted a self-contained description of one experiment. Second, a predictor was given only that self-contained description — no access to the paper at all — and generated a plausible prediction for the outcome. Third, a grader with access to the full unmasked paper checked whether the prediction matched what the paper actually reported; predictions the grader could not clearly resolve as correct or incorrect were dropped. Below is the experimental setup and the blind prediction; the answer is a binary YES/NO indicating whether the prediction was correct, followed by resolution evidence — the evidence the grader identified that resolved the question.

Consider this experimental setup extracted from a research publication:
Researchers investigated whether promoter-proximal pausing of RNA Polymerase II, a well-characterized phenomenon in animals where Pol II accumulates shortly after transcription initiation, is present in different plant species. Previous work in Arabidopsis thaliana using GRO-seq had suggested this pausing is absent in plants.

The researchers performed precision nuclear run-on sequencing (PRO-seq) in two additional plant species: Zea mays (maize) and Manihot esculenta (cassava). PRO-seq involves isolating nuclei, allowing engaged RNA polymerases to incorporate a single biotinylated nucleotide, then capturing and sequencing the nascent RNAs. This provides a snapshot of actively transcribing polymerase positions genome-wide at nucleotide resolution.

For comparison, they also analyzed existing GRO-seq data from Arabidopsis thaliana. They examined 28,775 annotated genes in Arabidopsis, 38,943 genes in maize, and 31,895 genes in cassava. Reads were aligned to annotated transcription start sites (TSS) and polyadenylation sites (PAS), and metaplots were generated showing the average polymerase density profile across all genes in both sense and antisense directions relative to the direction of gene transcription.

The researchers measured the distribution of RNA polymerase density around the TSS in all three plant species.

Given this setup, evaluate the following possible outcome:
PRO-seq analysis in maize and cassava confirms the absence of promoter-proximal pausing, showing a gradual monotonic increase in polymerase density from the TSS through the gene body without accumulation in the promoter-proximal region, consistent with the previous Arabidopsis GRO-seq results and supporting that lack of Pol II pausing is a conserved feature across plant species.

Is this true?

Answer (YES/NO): NO